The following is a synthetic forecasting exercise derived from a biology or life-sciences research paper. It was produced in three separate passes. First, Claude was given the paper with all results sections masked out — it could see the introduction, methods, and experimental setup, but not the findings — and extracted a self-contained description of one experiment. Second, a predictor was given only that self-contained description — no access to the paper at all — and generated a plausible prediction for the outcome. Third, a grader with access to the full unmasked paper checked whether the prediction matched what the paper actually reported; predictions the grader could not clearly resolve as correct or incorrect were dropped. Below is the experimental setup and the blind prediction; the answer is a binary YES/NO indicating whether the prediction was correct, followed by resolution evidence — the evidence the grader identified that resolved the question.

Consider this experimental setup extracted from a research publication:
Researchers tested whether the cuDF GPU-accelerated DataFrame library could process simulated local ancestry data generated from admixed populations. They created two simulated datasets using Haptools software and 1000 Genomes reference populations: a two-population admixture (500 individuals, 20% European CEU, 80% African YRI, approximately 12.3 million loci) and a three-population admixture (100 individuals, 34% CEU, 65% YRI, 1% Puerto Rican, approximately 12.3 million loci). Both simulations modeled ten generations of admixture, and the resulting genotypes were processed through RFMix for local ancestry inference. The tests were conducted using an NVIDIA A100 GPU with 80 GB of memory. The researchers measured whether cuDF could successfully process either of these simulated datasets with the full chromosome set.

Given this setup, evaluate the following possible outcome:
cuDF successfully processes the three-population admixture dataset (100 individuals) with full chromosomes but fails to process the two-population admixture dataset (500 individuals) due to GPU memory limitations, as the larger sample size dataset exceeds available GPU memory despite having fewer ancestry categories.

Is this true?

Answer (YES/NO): NO